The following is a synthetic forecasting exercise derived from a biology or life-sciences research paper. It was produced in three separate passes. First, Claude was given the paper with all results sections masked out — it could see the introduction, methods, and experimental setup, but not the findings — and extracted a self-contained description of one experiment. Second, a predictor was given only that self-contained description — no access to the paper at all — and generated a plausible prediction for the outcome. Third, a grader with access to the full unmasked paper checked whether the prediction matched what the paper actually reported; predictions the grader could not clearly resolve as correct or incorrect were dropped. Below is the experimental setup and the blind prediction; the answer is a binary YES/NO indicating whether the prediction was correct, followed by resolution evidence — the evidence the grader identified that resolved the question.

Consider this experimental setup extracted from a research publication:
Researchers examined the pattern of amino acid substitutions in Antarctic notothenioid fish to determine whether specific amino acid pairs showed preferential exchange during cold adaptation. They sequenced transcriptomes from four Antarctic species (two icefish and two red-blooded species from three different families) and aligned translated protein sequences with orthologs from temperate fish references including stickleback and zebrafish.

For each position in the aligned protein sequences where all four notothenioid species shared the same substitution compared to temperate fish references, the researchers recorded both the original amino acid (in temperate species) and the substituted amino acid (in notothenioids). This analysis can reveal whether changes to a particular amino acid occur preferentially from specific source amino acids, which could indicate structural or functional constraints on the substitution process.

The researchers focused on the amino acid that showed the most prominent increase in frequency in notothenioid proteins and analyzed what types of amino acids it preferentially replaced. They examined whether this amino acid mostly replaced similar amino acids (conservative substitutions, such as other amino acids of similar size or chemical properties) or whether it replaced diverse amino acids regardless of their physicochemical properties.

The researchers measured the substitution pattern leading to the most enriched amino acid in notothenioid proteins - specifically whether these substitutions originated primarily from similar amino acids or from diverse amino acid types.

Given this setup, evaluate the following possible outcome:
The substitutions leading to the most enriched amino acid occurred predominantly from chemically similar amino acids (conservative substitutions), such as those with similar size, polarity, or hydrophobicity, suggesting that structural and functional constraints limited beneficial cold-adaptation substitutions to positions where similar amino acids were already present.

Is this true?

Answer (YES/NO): YES